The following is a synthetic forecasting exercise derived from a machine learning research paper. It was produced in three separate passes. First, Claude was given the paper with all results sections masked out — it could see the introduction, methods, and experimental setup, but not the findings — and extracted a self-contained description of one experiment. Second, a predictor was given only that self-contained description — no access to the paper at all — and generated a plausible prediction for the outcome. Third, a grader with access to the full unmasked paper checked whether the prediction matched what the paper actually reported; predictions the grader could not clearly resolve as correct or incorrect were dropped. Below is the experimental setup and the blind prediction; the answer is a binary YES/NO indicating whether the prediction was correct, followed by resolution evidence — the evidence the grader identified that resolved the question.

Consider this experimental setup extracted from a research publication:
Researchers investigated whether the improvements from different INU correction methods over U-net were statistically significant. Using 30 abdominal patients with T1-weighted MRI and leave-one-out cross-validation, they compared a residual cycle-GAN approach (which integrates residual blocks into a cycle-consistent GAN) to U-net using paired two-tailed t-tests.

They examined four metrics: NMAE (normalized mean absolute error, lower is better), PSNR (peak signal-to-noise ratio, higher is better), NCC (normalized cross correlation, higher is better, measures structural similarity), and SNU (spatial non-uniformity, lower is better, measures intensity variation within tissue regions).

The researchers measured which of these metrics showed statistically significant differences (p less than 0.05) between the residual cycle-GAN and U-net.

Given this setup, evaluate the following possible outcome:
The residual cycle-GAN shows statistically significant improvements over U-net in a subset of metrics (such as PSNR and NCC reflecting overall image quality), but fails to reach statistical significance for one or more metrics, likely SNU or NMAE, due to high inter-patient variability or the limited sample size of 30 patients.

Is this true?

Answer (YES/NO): NO